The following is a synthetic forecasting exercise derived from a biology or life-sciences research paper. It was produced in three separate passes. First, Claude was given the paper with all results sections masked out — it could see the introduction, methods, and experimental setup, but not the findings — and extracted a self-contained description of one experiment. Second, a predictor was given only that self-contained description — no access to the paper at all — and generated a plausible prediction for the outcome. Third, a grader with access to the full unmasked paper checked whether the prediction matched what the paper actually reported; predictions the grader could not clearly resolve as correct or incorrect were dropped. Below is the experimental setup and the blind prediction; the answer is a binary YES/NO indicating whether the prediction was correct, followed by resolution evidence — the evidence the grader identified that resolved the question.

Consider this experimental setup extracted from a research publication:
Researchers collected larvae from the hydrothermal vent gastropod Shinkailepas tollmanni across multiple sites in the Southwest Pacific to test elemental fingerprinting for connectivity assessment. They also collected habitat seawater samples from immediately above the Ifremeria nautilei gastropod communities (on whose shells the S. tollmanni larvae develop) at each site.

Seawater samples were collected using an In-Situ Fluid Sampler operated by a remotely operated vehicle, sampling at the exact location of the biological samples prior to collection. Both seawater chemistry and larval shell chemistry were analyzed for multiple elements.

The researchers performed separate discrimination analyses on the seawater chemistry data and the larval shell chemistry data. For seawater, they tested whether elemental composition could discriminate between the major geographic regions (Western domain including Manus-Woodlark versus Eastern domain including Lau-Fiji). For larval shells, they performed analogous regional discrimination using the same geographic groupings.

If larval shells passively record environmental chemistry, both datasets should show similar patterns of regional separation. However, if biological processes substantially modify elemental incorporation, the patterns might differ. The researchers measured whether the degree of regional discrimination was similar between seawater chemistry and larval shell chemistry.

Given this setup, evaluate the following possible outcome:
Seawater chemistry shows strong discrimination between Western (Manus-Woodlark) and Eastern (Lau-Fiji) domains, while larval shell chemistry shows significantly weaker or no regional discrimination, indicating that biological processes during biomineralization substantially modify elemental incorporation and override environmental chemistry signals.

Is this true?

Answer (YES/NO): NO